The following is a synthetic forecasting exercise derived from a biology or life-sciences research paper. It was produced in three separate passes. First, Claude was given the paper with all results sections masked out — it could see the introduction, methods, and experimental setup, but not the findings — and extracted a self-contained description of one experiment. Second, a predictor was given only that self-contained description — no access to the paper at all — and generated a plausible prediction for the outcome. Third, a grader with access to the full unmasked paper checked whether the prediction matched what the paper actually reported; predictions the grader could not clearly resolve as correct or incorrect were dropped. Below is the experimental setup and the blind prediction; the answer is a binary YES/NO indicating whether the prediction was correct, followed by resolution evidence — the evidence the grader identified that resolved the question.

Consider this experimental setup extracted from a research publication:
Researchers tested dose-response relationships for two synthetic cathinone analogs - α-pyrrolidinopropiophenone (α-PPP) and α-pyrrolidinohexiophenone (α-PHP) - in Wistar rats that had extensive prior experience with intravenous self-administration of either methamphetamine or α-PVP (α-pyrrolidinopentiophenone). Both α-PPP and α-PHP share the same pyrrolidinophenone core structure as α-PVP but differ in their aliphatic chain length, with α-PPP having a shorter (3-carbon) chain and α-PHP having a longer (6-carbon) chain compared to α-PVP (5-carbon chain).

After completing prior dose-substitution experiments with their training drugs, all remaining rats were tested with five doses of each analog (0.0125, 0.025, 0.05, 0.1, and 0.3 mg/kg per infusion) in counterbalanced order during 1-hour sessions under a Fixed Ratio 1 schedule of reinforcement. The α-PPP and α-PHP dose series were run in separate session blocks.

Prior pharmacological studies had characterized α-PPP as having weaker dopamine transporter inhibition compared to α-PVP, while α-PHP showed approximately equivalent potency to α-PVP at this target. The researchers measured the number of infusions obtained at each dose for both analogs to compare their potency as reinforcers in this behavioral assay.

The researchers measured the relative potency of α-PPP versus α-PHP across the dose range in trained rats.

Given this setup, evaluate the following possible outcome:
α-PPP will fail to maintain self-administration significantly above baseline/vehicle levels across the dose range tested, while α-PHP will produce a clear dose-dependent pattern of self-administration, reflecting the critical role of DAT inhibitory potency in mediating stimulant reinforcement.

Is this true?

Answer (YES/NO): NO